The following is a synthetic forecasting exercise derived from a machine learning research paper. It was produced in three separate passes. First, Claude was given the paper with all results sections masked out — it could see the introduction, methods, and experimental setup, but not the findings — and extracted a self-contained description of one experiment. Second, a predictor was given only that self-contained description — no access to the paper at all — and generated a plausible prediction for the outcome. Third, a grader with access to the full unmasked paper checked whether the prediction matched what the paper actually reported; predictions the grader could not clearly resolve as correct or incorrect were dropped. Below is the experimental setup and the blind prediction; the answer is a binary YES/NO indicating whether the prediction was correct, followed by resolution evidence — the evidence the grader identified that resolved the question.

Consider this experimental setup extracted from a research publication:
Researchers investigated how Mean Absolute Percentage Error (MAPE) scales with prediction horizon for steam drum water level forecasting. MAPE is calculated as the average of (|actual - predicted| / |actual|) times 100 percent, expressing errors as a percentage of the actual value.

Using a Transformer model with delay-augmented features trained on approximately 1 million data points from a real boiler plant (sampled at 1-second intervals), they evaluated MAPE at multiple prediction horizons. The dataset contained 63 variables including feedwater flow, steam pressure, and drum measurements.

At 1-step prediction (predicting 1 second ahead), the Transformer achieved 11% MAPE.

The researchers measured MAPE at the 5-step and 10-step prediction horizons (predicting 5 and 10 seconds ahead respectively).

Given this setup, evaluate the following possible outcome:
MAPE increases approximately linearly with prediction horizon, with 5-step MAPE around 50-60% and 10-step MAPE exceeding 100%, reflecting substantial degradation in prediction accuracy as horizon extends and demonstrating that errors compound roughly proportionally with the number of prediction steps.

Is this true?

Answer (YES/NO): NO